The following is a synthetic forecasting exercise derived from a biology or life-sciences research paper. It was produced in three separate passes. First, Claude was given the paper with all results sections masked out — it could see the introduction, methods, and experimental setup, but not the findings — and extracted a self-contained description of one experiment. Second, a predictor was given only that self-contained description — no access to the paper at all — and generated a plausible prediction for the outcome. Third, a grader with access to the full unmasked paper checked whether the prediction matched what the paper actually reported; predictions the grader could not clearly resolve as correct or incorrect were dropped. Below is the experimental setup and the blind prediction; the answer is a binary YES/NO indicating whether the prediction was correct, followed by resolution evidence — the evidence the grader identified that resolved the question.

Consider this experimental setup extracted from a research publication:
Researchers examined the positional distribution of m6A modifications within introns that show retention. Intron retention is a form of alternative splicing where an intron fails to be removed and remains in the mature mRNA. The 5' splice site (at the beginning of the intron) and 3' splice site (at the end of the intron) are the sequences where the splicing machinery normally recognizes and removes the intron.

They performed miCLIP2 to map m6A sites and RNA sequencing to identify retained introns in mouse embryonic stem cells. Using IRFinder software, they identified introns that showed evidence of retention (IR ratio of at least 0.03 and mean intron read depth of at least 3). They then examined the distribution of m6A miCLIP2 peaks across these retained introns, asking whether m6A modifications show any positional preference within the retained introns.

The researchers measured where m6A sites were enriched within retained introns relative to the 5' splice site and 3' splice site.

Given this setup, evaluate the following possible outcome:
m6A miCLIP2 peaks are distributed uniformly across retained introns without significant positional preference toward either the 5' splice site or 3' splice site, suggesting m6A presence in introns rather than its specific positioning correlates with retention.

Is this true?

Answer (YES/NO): NO